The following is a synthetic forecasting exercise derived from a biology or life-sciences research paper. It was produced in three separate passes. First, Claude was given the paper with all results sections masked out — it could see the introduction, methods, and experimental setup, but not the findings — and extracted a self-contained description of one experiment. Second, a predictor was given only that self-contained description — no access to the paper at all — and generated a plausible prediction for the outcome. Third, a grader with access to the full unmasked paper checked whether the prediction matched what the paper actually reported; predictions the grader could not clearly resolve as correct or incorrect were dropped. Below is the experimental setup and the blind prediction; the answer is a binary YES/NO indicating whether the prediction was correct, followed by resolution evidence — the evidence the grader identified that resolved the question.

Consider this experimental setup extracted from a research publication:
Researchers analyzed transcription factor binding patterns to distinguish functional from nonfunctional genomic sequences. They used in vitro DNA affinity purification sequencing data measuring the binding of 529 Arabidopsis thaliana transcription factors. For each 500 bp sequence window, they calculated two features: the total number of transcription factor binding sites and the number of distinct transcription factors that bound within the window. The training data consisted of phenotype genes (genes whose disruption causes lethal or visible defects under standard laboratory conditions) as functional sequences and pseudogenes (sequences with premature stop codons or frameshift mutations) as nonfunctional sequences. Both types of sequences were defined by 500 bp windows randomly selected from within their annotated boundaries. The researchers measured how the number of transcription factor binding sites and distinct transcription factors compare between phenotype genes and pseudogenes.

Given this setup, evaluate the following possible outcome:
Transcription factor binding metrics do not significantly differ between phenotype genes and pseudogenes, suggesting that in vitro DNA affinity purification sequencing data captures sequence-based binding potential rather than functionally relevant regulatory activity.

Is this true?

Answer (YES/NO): NO